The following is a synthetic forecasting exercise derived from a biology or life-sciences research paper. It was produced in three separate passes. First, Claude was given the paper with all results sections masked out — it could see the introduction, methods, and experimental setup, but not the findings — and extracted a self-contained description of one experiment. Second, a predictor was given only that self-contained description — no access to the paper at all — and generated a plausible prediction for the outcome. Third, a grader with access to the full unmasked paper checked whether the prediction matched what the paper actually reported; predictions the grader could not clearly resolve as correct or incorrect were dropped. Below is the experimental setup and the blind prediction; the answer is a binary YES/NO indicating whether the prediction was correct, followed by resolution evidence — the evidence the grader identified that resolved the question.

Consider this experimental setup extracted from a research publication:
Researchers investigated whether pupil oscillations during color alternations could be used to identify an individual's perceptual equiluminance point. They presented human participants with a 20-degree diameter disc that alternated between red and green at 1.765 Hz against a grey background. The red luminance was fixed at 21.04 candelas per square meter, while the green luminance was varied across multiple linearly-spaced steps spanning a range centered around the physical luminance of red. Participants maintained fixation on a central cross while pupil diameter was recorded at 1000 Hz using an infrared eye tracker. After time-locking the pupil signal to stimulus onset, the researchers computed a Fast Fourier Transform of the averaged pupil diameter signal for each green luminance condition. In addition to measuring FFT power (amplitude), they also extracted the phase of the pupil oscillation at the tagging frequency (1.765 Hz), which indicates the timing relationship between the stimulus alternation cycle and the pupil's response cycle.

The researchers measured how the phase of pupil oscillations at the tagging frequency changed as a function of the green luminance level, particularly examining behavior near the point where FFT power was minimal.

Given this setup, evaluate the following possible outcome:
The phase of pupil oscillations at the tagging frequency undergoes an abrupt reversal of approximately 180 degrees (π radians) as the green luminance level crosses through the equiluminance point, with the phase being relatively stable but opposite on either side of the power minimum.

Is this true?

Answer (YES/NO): YES